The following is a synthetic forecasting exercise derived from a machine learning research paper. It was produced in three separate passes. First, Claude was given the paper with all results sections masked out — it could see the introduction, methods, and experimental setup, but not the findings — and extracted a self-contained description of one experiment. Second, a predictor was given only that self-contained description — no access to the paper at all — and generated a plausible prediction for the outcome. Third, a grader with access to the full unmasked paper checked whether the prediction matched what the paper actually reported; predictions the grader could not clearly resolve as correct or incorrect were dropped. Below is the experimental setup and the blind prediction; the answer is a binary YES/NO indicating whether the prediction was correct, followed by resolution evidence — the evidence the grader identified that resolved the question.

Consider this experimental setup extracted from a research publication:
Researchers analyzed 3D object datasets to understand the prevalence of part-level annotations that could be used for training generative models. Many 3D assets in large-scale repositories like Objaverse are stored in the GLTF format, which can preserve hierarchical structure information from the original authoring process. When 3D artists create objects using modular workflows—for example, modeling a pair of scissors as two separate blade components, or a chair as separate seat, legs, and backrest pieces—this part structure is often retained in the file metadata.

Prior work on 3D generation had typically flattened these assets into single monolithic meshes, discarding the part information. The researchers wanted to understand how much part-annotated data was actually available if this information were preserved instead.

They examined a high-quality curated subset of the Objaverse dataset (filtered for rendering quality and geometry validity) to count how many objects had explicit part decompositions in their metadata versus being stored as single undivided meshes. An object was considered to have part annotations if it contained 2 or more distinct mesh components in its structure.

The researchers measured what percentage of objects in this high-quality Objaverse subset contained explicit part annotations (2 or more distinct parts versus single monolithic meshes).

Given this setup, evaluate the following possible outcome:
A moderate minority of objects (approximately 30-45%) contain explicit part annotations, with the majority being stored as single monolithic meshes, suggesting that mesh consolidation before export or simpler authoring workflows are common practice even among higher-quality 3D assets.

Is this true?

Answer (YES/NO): NO